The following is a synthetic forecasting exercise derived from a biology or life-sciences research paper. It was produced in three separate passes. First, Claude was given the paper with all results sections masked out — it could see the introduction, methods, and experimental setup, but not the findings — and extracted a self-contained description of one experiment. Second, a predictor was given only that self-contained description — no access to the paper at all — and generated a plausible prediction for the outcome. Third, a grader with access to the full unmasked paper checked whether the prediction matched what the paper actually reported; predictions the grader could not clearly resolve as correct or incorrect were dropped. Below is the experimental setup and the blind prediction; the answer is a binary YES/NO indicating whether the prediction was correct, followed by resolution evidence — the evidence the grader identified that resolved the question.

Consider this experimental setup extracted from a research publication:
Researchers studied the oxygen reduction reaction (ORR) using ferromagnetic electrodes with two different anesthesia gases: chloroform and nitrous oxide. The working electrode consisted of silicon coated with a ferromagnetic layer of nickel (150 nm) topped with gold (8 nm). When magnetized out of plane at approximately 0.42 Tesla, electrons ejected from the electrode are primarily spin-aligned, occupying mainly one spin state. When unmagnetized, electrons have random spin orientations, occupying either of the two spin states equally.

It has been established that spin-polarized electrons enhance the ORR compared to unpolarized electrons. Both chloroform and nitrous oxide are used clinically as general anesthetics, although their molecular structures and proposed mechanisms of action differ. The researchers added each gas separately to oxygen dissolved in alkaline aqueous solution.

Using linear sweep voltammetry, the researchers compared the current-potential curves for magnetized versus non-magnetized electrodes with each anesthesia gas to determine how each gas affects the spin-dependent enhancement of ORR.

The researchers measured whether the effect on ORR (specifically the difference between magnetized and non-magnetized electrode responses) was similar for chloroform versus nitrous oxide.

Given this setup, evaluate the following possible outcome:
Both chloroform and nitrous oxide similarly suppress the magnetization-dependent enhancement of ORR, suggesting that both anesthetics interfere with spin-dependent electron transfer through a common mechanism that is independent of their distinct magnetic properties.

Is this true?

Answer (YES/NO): YES